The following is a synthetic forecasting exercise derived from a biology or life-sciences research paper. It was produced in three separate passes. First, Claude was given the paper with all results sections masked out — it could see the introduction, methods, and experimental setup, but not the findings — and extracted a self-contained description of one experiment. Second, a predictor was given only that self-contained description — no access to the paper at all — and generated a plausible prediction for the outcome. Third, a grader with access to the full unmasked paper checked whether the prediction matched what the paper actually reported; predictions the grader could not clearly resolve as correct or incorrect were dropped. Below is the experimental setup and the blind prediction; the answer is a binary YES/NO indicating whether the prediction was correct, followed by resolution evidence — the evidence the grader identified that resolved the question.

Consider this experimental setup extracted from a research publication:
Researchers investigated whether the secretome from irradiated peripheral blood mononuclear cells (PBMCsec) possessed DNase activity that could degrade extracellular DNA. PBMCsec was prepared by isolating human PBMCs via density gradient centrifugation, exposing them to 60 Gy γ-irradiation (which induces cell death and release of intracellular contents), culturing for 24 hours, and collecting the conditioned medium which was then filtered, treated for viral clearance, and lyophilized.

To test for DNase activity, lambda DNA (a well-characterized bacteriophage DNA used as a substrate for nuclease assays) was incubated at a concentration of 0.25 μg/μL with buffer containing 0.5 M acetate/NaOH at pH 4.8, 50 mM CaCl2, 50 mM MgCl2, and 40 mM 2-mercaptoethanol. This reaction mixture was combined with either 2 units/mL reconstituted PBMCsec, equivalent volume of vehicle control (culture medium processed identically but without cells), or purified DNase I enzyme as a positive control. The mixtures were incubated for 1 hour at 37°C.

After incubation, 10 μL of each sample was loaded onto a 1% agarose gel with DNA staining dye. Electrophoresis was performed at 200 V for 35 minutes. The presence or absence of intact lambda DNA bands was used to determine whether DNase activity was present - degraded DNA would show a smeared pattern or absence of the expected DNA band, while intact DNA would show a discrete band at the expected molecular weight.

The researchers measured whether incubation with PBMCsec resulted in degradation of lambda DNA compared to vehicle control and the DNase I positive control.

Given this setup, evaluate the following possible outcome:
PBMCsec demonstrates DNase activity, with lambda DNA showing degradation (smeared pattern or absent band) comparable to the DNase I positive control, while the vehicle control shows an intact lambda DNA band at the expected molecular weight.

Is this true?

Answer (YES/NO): NO